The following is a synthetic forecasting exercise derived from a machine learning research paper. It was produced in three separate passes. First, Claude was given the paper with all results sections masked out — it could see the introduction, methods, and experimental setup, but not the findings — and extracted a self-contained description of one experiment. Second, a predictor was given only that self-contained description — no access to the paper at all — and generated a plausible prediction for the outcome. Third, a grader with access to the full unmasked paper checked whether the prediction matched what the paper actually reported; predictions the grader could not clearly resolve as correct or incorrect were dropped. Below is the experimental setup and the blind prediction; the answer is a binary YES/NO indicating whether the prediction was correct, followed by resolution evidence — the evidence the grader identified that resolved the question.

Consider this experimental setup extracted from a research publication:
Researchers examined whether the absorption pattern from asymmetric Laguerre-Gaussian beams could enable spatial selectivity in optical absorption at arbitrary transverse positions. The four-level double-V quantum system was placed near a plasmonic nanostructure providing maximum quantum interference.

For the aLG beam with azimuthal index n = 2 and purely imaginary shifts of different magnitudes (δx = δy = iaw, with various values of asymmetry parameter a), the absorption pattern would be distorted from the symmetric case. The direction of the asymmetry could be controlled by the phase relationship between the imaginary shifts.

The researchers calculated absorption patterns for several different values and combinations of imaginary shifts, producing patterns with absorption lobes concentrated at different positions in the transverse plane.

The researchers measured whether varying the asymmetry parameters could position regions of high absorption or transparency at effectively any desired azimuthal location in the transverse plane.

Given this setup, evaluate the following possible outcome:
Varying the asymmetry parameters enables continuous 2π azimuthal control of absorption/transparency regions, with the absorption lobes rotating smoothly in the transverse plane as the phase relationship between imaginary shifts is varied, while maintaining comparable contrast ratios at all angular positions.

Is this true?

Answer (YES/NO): NO